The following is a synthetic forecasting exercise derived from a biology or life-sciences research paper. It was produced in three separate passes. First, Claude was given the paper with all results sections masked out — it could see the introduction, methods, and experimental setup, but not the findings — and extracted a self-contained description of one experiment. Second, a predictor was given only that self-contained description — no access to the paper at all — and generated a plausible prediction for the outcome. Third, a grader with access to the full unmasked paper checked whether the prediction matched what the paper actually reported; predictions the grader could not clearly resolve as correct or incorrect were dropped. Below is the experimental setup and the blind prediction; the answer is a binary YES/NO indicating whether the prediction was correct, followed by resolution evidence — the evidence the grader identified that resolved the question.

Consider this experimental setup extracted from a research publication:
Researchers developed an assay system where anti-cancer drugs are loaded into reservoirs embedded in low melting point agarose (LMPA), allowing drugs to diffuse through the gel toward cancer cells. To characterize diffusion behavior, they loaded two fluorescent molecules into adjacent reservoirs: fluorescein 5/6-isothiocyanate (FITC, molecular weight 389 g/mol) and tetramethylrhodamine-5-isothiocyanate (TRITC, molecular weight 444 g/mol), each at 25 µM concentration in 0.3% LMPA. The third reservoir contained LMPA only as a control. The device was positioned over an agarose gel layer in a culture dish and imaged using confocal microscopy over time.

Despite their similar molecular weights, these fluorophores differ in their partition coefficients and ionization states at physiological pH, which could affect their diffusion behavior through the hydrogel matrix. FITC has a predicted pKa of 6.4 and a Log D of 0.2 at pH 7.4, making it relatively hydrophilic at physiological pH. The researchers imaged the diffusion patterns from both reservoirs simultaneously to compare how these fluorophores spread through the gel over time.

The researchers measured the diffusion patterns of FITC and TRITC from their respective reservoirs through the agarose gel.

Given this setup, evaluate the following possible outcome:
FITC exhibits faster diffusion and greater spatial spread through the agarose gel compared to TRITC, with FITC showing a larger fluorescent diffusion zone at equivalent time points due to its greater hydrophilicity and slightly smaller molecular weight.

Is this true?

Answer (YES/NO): NO